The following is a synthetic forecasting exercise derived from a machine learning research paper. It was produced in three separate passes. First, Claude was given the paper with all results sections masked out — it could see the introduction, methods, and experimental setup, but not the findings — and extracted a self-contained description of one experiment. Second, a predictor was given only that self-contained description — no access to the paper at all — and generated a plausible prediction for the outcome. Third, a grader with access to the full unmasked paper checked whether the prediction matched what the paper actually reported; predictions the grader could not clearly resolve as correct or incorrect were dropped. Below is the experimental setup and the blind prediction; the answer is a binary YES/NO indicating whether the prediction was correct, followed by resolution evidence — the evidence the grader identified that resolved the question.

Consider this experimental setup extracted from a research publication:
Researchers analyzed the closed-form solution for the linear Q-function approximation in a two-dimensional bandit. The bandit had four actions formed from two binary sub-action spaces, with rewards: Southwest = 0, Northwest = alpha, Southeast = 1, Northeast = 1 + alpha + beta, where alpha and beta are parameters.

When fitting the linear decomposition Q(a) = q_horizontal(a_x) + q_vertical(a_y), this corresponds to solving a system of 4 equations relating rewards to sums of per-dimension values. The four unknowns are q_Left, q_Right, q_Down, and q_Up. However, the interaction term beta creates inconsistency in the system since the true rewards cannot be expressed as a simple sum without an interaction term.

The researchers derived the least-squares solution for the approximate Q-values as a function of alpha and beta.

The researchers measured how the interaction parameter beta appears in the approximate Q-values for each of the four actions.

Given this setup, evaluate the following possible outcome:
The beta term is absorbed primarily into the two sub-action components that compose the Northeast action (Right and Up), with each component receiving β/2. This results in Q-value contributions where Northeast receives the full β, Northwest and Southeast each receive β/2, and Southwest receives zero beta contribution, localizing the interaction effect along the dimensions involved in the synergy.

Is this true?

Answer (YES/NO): NO